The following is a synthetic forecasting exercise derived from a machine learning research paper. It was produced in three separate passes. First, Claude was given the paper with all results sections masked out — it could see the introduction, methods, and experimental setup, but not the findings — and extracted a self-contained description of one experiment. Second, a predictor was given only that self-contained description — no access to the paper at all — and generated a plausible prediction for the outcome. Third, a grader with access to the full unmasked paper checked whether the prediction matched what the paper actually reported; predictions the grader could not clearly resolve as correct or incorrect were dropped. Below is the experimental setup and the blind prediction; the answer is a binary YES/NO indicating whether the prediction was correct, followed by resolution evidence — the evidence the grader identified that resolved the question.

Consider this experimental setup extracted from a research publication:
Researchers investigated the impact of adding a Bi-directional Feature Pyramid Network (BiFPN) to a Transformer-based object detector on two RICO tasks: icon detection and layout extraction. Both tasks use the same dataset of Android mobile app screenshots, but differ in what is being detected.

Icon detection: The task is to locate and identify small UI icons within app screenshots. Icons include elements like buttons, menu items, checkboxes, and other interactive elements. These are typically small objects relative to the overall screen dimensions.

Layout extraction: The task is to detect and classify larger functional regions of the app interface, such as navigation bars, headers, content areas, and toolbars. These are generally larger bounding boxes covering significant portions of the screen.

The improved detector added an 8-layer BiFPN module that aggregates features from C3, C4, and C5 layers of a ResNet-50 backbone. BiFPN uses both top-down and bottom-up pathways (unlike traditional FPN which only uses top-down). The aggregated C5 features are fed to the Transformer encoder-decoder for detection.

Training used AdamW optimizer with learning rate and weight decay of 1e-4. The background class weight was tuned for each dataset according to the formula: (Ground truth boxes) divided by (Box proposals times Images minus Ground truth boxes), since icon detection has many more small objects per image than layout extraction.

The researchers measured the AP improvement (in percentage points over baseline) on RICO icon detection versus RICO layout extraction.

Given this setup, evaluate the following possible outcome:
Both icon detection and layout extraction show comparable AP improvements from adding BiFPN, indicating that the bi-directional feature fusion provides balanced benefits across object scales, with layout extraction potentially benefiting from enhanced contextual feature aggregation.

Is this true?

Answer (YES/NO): YES